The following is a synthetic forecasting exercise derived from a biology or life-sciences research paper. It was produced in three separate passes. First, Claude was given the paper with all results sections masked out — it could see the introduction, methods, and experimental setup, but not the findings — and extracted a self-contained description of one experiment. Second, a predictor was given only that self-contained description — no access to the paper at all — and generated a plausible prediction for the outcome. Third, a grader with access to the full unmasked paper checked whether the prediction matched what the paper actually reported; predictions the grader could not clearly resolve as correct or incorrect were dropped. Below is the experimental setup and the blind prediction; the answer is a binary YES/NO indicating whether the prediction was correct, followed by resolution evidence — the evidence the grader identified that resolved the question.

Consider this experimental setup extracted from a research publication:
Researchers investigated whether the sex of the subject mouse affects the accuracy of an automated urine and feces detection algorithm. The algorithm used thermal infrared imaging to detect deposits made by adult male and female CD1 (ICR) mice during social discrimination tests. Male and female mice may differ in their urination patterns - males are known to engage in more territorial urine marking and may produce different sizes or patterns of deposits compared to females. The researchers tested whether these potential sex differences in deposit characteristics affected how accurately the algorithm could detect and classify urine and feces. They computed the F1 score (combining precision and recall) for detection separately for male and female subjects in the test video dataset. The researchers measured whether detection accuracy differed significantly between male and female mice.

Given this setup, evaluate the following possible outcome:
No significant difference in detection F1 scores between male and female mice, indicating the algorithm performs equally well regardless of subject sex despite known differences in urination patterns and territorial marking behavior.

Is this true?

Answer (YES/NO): YES